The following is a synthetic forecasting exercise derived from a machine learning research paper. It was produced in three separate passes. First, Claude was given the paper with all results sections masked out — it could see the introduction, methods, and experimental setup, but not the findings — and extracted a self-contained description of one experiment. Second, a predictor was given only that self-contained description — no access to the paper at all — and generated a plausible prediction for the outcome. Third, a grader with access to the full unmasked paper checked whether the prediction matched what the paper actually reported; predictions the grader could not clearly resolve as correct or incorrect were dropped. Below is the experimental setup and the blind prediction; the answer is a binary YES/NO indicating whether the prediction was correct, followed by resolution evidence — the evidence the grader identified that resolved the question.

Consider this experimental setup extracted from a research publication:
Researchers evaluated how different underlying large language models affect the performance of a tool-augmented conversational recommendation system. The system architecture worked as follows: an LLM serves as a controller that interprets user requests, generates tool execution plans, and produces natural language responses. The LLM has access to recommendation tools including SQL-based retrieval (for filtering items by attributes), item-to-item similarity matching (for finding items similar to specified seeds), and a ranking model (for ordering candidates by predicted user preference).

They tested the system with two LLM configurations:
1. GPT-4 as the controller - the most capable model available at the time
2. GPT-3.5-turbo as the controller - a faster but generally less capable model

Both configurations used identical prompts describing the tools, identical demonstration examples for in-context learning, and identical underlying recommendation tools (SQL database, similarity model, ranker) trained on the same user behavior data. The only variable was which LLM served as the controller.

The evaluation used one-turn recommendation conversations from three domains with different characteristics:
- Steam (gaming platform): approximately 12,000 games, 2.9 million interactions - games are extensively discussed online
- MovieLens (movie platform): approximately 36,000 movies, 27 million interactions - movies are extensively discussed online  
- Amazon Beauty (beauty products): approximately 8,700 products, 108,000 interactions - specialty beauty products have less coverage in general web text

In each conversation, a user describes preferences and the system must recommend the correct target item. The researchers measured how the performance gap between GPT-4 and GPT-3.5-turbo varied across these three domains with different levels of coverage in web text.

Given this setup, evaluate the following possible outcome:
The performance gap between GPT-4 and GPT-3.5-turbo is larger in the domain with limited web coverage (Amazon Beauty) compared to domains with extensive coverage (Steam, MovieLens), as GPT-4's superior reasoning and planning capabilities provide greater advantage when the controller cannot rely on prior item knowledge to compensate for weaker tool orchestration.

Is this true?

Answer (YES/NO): NO